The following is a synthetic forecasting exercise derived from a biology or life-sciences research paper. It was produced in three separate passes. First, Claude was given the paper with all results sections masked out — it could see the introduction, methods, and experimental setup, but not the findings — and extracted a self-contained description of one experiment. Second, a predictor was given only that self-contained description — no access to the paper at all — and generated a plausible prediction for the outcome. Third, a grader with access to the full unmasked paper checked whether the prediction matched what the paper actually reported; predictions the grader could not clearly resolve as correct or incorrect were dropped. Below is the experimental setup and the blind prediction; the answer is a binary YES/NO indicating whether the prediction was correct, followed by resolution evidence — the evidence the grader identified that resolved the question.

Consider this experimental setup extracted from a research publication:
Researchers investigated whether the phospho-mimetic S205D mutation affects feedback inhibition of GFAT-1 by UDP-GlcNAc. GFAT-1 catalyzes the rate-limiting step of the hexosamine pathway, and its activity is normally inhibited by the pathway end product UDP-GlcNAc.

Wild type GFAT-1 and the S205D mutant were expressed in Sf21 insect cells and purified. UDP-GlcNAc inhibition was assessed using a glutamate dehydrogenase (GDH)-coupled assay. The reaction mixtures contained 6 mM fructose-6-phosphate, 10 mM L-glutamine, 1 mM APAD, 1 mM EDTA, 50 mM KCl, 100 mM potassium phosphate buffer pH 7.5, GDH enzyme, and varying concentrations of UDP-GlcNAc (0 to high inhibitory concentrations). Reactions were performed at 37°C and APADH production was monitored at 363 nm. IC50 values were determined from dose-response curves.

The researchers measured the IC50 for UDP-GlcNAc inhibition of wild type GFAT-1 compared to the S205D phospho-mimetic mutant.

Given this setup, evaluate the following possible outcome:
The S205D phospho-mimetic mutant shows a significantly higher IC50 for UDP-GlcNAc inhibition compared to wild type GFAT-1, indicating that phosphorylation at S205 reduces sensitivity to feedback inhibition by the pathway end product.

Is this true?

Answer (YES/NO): NO